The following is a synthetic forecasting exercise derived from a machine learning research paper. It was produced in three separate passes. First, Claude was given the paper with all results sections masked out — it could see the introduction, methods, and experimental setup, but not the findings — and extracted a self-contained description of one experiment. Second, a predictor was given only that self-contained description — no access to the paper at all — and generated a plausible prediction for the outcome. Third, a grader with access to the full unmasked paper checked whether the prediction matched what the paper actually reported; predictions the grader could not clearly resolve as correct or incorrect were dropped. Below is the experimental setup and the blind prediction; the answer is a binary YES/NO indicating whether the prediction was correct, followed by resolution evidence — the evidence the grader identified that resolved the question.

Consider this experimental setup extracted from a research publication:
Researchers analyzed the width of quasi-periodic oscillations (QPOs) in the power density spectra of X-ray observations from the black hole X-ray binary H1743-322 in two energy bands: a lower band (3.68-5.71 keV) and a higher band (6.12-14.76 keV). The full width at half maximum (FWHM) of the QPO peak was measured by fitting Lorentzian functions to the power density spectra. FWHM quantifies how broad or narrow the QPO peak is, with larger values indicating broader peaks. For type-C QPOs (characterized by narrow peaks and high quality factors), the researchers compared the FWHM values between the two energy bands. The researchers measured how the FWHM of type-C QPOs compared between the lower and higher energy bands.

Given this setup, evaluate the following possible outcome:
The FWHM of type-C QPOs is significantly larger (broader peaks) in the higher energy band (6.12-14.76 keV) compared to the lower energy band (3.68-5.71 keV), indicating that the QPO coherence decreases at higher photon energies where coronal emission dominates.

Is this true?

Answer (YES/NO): YES